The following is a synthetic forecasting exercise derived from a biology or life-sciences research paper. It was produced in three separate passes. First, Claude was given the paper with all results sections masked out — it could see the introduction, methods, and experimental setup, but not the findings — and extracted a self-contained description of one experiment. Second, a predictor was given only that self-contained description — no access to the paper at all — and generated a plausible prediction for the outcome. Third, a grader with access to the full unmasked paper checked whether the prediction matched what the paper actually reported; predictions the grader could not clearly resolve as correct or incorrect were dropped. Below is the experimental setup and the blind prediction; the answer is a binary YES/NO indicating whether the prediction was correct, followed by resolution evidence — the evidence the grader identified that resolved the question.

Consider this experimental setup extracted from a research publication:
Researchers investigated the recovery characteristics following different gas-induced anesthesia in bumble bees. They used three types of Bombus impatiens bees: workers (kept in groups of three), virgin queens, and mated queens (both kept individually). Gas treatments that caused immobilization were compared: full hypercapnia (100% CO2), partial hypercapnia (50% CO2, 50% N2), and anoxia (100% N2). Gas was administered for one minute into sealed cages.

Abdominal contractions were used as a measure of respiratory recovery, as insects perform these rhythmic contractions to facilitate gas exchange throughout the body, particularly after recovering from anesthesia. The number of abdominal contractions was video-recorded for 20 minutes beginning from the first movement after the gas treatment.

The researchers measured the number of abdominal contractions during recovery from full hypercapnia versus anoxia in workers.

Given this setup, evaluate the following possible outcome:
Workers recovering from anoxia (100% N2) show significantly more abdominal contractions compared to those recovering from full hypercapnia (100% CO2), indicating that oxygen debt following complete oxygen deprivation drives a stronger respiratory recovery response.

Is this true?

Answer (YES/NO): NO